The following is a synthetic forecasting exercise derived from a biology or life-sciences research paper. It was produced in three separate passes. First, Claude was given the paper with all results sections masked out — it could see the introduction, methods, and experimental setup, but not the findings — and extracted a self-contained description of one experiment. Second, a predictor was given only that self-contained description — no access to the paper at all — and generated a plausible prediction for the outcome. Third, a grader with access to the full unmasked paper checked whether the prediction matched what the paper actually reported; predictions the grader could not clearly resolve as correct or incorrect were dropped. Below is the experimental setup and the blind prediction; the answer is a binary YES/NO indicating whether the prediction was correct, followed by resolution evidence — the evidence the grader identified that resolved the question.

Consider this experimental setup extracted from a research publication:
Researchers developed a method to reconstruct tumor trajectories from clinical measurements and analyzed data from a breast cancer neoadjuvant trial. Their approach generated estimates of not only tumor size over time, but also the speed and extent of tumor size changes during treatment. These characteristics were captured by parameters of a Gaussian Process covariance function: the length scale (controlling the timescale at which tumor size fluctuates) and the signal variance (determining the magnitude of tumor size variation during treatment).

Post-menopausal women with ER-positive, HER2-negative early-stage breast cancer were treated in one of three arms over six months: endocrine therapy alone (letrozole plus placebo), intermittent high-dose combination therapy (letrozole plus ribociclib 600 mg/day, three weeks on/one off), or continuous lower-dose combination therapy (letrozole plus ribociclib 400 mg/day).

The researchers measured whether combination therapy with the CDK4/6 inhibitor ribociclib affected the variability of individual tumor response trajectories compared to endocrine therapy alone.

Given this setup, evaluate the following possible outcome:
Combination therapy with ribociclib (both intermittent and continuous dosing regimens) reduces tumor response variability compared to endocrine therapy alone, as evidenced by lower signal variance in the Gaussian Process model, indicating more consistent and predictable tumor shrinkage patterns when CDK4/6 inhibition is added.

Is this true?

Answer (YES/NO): NO